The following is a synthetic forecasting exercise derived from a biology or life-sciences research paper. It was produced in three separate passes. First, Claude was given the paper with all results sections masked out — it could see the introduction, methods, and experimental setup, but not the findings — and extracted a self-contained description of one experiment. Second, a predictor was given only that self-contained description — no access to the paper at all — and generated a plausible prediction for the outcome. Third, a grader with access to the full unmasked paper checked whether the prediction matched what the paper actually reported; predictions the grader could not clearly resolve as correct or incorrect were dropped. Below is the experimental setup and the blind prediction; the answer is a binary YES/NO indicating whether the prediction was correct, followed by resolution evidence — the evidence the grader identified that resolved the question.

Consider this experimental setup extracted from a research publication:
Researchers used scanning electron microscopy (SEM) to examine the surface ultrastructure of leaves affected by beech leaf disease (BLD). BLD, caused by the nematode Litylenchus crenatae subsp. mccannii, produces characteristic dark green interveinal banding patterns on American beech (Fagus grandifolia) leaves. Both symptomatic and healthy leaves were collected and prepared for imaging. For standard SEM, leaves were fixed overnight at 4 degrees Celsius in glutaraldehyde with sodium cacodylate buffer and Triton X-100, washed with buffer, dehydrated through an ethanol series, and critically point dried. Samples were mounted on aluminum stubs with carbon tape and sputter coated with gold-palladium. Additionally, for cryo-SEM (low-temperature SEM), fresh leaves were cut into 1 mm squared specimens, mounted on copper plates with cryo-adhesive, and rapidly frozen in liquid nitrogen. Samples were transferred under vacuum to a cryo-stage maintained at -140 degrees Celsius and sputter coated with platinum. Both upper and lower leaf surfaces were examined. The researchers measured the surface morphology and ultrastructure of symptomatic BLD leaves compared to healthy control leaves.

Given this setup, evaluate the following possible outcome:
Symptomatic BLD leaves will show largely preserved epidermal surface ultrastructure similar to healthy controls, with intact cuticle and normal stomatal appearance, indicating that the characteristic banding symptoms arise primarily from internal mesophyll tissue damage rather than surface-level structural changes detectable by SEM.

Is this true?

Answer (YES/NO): NO